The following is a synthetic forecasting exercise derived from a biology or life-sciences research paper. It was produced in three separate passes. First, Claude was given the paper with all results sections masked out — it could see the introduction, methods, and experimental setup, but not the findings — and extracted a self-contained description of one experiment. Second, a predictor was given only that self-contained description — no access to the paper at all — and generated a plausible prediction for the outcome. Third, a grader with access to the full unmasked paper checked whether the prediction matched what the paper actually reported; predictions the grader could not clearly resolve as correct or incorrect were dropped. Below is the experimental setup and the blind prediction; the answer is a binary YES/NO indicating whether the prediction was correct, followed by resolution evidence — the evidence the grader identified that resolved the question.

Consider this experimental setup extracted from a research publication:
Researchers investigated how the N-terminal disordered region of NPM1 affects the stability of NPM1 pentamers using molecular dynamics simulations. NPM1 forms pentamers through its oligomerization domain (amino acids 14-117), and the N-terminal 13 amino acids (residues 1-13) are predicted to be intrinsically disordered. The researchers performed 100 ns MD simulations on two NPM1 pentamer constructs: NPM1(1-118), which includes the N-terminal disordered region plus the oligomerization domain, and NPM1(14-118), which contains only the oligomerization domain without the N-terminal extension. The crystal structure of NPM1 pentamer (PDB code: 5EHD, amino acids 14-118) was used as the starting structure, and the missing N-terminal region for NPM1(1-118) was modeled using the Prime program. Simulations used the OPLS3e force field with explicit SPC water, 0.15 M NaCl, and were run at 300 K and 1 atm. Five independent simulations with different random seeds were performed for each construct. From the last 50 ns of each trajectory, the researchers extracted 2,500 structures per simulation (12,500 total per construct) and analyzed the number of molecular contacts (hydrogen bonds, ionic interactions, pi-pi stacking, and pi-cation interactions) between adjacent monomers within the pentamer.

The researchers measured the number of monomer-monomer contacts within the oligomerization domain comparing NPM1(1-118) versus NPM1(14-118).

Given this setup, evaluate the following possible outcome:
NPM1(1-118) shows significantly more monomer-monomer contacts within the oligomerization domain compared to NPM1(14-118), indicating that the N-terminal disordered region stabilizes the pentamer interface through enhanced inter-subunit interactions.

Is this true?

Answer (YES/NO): NO